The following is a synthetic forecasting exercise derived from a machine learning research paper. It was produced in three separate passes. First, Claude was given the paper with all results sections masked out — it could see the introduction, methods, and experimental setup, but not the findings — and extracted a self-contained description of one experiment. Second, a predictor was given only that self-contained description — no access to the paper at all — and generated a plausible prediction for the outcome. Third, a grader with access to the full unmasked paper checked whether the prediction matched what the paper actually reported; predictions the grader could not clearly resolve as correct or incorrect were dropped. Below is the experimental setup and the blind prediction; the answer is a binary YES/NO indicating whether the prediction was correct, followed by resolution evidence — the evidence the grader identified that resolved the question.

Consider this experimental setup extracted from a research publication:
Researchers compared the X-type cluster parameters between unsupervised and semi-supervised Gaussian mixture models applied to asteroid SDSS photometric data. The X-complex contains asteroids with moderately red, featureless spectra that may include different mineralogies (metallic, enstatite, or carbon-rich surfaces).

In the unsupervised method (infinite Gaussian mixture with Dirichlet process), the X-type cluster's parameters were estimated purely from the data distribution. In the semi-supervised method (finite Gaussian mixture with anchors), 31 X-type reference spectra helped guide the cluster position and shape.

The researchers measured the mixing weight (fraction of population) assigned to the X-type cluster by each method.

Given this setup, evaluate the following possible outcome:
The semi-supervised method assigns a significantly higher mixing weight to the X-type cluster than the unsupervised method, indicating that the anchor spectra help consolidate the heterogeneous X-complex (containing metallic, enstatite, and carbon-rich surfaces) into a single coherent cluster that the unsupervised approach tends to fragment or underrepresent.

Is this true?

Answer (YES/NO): NO